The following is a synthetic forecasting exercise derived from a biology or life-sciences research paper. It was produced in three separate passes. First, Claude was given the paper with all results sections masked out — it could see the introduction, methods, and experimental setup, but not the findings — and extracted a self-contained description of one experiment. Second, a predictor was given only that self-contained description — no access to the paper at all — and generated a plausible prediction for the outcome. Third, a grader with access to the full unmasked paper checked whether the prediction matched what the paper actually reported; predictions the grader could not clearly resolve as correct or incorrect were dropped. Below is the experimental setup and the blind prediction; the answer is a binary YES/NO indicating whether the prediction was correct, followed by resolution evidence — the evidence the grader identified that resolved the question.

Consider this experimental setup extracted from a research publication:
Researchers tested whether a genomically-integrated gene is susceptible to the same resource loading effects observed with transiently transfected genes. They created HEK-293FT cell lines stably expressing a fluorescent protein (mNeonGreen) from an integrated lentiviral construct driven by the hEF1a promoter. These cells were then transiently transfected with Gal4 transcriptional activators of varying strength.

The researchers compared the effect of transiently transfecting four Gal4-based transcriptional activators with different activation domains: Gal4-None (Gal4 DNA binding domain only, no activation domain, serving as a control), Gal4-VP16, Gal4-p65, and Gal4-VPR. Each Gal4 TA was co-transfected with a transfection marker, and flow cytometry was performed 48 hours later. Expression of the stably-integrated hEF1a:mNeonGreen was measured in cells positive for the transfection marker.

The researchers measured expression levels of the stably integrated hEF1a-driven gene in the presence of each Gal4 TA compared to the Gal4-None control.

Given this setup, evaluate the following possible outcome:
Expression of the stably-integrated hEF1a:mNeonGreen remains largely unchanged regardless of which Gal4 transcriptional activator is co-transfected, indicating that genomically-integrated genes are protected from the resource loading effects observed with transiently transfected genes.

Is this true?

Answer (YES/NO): NO